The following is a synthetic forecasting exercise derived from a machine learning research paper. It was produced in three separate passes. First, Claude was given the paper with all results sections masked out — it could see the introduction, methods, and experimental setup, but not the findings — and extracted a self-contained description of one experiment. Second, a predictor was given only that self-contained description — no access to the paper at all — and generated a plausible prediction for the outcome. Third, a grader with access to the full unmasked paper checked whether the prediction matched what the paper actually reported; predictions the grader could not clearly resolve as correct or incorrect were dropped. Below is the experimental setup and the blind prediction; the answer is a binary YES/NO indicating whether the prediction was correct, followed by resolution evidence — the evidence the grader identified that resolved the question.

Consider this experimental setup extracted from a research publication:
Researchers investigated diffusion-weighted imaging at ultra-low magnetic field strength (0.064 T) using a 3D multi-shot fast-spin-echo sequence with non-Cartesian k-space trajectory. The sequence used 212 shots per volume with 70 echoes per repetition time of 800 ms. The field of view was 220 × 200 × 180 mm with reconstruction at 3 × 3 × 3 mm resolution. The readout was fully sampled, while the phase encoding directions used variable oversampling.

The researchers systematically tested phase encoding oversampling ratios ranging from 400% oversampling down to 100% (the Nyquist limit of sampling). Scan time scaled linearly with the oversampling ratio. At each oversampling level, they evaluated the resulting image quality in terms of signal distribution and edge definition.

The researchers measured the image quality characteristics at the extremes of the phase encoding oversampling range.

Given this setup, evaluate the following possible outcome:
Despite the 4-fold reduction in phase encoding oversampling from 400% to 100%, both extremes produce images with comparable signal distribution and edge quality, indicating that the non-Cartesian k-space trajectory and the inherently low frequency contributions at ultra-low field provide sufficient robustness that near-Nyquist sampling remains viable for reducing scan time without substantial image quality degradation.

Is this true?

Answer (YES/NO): NO